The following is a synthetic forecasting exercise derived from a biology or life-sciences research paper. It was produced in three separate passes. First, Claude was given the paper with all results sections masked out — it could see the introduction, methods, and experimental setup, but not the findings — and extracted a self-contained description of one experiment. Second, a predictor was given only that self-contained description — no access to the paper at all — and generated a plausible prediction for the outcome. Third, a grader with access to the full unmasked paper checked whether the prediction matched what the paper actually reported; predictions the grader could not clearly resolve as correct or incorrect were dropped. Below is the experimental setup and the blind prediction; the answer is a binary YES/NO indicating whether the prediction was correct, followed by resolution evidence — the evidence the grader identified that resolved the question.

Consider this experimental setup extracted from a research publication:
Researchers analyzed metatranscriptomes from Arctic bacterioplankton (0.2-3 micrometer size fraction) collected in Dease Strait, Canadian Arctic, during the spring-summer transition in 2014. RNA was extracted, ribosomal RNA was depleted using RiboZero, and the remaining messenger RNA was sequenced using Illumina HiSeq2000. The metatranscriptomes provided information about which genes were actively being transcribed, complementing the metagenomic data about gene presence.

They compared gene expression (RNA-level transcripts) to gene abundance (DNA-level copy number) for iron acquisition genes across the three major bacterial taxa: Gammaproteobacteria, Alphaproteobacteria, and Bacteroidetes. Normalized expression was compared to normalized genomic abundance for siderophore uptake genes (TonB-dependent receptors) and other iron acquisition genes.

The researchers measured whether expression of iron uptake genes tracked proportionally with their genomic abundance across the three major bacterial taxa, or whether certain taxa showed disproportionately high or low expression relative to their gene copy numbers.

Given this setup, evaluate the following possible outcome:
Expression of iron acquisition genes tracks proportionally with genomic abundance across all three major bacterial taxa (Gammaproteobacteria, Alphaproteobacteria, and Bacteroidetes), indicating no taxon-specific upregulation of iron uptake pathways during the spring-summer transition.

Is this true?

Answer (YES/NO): YES